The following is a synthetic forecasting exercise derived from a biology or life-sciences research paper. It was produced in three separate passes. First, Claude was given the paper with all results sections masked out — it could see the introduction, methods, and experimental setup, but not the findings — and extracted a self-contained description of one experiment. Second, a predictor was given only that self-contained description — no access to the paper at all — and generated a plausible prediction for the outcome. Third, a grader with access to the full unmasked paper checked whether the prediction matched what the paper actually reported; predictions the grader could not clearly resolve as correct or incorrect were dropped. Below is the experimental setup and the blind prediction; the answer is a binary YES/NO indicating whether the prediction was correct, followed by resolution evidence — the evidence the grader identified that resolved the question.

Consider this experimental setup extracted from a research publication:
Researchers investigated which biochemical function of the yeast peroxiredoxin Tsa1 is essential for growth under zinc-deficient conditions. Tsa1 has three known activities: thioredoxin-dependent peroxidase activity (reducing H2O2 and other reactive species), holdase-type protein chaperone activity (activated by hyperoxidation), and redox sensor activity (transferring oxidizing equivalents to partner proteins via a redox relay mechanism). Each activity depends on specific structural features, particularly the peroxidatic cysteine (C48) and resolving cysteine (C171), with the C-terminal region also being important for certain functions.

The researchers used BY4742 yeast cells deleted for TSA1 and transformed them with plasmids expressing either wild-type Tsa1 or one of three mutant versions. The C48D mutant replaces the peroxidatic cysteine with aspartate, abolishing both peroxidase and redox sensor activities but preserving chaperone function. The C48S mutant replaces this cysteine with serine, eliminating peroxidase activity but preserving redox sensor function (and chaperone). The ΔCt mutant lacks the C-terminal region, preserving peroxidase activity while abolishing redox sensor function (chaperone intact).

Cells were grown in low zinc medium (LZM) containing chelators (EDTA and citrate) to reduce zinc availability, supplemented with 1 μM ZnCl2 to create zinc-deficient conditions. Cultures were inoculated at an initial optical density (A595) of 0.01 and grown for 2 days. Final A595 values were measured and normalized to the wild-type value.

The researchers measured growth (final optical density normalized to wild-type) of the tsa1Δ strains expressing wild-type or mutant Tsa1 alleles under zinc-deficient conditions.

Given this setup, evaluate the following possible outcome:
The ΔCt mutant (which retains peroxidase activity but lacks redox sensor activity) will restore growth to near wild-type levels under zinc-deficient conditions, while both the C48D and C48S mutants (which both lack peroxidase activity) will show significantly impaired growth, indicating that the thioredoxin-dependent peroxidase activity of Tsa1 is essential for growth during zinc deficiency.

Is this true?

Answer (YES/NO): NO